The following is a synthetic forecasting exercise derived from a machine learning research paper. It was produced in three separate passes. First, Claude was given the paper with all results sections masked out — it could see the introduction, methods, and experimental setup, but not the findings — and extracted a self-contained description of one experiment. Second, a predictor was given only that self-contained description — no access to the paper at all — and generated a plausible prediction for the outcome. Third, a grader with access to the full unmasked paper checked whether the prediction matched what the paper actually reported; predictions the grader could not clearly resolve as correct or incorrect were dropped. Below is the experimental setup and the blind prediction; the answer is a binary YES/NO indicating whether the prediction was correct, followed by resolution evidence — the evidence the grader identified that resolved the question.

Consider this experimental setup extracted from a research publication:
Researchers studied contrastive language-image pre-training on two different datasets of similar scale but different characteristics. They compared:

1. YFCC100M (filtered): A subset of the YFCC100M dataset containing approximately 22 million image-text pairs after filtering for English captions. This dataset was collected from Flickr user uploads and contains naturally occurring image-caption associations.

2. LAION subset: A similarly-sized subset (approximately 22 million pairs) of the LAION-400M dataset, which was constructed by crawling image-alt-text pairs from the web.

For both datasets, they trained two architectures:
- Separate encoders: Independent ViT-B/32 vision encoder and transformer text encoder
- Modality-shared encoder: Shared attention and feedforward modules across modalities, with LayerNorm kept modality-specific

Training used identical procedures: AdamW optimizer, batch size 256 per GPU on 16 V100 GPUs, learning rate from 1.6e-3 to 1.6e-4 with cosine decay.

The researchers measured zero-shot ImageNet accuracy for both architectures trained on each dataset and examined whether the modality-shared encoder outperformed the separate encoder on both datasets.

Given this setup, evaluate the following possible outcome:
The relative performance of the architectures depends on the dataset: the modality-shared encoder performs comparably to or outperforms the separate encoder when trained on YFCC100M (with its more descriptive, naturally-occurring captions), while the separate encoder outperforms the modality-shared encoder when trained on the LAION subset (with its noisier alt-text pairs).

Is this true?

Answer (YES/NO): NO